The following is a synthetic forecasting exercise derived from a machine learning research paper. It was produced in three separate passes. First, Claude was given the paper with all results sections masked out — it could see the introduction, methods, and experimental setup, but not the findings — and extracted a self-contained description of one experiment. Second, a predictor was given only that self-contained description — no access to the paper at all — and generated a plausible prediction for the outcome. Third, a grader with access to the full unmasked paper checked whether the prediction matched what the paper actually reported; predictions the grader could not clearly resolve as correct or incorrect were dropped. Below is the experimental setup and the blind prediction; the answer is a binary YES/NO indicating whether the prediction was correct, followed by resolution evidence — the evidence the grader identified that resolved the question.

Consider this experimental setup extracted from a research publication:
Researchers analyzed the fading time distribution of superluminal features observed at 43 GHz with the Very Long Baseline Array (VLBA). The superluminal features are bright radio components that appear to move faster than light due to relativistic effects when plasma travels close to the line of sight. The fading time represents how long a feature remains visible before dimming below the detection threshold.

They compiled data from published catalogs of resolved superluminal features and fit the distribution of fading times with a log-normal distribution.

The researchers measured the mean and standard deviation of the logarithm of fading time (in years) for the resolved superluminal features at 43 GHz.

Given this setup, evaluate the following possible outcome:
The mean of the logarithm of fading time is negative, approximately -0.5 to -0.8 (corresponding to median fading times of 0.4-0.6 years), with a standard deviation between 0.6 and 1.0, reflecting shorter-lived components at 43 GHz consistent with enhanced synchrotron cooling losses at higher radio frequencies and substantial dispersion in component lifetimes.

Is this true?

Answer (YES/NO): NO